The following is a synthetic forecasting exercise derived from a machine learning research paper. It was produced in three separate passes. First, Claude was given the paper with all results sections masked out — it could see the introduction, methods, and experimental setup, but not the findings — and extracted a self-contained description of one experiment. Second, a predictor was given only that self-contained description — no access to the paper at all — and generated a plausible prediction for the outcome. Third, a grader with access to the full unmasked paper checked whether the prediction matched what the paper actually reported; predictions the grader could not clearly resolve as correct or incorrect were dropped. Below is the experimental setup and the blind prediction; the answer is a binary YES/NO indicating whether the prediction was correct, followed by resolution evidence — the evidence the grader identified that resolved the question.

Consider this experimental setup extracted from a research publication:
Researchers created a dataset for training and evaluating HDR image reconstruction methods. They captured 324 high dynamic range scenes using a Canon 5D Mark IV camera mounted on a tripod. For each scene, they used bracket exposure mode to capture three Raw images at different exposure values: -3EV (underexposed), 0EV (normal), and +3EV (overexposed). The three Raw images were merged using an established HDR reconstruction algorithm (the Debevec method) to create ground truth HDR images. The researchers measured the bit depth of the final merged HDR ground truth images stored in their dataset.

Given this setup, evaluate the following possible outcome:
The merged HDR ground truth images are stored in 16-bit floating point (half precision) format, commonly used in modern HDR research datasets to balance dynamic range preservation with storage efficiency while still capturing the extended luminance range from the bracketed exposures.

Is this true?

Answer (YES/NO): NO